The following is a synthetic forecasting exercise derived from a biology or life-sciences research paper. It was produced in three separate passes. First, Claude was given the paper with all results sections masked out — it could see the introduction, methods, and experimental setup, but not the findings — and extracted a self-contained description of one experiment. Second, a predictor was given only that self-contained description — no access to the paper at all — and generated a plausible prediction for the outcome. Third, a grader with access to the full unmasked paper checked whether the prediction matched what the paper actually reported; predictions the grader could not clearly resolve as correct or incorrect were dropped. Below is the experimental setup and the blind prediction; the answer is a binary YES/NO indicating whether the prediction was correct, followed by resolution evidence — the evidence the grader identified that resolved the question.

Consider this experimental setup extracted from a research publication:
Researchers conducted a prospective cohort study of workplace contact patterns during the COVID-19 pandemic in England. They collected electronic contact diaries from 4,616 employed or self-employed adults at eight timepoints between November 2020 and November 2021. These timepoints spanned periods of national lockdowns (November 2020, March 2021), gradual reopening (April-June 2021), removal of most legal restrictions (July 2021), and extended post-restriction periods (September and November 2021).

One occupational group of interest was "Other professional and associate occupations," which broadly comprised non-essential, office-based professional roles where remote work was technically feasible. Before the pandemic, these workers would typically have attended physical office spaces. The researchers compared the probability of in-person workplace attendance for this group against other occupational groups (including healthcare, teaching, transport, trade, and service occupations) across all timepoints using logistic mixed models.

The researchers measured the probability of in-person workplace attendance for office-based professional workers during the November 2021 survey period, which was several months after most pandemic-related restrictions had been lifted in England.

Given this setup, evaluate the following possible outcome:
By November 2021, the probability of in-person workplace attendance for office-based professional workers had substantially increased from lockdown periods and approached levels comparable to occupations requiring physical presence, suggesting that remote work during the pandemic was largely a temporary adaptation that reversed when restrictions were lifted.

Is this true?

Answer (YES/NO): NO